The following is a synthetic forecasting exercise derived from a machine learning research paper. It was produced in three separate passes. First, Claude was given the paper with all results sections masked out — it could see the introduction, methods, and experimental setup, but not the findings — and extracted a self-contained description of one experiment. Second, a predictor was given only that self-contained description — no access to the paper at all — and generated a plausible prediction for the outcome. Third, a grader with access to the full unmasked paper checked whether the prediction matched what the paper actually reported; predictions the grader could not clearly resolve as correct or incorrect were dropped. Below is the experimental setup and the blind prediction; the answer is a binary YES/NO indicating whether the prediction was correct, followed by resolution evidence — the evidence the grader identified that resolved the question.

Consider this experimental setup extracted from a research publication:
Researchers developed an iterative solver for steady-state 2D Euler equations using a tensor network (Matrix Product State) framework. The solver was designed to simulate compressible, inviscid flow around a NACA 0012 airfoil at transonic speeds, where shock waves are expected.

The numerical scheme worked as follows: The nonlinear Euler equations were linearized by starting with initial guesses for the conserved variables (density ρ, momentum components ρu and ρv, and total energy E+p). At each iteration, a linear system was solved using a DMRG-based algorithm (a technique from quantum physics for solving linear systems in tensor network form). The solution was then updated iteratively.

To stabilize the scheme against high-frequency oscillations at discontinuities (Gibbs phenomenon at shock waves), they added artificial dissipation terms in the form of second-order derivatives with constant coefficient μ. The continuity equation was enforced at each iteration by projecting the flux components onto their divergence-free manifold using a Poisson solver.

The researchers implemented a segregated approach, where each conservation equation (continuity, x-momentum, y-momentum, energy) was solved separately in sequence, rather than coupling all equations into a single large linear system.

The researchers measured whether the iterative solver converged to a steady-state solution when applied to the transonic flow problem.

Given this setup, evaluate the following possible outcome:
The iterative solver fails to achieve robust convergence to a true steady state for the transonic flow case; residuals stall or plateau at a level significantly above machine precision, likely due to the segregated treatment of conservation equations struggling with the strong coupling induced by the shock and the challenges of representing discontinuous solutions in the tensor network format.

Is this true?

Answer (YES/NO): YES